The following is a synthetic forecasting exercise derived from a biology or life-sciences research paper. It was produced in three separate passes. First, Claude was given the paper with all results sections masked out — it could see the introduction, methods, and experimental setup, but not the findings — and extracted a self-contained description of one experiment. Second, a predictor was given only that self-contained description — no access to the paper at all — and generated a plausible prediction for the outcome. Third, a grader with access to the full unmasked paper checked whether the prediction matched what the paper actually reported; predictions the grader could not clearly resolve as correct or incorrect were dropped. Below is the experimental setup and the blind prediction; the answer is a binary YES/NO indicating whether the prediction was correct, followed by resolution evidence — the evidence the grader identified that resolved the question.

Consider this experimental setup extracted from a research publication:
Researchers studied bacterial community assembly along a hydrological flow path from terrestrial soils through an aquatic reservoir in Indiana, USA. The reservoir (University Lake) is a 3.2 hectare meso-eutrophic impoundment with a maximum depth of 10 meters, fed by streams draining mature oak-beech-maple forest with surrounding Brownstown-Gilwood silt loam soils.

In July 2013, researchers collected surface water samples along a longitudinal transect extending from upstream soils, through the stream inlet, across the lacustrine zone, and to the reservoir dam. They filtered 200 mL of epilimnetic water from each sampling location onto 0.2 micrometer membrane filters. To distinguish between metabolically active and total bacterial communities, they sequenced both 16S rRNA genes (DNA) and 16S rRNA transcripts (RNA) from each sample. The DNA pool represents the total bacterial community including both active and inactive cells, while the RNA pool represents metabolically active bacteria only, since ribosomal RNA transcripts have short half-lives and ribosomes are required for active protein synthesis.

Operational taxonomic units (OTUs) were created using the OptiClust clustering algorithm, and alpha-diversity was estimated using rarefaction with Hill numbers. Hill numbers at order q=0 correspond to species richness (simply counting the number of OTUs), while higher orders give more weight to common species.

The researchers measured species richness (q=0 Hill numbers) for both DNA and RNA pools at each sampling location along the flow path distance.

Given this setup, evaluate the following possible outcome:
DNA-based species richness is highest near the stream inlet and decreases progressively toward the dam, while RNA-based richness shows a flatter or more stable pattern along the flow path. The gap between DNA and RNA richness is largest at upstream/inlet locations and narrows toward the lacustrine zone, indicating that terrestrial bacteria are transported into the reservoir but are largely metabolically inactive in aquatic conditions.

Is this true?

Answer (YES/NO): YES